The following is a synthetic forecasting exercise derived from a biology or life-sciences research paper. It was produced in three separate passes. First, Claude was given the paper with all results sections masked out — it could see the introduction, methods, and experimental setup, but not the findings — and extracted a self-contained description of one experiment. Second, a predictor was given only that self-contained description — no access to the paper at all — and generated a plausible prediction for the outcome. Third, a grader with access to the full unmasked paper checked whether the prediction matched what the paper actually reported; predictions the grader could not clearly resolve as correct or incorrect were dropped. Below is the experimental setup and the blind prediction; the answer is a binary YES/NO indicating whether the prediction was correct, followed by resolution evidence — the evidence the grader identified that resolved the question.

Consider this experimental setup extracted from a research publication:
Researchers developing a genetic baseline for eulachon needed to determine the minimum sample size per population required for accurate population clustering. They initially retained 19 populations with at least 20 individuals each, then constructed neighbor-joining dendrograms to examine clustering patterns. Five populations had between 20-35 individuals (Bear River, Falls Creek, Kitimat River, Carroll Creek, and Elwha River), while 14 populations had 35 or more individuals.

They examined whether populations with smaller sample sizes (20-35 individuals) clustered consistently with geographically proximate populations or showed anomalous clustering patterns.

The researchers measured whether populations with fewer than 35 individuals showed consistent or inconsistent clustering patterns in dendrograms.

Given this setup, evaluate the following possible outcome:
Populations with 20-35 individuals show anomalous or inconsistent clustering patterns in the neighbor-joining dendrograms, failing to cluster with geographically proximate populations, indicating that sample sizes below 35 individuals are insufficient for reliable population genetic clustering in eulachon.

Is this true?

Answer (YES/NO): YES